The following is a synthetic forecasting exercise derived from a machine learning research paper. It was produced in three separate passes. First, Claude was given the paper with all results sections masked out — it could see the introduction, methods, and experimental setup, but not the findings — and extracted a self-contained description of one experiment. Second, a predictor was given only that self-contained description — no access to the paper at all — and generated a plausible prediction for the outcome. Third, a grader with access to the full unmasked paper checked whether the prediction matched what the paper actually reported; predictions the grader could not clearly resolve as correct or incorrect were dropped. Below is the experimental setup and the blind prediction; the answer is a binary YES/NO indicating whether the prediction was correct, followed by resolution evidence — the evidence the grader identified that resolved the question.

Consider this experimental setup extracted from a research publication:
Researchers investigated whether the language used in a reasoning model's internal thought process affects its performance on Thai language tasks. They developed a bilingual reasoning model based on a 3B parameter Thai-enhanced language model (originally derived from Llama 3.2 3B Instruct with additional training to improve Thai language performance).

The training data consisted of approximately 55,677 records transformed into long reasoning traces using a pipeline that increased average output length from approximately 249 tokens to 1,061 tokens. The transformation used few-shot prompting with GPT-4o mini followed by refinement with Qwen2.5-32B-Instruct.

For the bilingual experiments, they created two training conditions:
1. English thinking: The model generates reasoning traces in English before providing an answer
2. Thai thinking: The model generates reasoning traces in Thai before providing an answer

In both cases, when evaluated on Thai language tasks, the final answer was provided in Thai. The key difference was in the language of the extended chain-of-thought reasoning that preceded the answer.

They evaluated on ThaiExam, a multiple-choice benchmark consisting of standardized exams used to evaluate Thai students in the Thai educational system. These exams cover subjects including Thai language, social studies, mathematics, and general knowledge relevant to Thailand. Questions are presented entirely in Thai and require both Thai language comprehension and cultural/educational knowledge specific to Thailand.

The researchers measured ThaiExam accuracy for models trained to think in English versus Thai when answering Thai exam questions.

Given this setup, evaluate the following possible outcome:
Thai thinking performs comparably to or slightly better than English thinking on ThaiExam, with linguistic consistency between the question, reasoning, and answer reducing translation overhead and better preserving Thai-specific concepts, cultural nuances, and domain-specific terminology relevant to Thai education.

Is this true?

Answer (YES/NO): NO